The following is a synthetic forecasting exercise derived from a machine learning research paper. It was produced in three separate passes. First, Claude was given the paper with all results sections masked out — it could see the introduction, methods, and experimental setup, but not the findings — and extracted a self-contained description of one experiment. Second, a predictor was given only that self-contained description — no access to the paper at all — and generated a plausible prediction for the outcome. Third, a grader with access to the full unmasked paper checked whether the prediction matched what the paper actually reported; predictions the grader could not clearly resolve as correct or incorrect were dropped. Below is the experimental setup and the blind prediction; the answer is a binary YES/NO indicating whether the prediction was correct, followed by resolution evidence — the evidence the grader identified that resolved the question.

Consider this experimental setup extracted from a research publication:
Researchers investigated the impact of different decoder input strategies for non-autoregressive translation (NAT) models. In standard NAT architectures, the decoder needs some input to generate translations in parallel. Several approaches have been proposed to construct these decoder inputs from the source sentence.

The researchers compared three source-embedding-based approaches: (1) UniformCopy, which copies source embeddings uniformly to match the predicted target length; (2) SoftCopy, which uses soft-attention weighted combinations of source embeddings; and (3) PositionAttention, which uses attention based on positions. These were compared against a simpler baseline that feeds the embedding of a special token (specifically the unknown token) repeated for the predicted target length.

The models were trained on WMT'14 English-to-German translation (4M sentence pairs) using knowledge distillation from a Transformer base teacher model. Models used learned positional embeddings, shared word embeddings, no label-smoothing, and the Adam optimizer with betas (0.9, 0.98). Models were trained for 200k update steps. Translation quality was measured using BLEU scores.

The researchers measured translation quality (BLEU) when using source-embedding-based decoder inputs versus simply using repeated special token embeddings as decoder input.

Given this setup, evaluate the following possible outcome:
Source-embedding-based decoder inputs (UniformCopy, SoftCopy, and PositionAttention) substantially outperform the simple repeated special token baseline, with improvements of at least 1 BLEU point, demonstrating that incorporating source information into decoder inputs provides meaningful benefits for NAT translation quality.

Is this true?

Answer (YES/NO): NO